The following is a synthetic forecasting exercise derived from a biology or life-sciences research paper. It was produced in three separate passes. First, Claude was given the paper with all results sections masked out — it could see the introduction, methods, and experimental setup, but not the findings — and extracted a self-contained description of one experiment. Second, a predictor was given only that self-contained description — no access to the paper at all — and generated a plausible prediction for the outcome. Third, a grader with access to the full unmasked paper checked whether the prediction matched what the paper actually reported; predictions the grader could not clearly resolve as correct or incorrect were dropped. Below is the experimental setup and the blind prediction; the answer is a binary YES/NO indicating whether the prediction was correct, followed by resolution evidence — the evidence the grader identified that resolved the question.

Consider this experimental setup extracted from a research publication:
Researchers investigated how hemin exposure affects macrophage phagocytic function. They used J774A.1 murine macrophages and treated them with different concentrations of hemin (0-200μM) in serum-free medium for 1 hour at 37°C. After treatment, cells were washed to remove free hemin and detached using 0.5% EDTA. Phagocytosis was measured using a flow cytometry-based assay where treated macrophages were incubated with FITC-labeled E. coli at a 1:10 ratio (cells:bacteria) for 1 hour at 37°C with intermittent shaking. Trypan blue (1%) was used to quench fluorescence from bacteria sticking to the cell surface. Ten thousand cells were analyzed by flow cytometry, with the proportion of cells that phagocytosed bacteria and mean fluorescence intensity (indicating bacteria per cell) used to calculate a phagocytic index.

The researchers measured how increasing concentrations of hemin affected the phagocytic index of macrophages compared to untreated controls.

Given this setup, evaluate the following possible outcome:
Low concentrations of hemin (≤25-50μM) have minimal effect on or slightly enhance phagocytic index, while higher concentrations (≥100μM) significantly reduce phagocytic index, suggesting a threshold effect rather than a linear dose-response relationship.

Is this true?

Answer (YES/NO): NO